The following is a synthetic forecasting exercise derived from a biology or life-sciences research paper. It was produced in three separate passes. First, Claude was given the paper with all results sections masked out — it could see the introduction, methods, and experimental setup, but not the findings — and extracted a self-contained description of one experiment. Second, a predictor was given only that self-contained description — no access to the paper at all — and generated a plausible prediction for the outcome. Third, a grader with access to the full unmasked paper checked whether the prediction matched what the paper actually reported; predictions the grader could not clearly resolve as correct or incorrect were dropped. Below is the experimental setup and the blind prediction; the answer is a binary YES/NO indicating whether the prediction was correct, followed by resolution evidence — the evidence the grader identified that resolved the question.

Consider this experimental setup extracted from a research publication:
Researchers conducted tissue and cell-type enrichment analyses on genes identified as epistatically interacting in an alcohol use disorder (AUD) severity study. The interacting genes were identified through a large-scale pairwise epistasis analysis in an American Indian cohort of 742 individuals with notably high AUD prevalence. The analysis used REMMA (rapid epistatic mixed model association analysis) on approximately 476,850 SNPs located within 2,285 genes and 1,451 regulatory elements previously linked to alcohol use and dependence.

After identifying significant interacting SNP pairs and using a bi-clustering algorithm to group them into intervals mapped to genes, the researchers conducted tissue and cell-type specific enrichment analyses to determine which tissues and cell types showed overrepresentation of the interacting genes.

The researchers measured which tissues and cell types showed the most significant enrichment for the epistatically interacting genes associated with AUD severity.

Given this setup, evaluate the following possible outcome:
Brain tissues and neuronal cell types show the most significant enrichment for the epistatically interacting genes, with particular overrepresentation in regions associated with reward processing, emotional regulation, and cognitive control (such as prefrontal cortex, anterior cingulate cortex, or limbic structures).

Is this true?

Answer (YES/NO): YES